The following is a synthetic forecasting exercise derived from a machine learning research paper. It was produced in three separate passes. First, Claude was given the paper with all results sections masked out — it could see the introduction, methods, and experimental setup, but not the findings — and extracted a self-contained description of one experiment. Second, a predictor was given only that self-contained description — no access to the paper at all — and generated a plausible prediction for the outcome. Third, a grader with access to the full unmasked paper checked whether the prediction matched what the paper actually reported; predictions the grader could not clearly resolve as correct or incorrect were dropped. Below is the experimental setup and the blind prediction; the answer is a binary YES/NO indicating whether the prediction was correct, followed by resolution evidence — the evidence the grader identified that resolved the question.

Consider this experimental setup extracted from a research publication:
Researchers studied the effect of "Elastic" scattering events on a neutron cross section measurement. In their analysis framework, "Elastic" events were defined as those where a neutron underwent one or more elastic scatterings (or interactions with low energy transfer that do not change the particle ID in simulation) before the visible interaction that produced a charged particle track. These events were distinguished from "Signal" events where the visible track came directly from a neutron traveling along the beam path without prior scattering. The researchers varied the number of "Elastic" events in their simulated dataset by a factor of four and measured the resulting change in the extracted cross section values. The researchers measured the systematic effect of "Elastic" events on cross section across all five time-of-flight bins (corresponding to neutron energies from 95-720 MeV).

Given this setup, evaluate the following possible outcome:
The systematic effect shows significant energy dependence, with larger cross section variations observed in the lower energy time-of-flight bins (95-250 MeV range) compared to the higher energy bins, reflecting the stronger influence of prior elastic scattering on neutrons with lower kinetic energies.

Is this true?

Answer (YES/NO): NO